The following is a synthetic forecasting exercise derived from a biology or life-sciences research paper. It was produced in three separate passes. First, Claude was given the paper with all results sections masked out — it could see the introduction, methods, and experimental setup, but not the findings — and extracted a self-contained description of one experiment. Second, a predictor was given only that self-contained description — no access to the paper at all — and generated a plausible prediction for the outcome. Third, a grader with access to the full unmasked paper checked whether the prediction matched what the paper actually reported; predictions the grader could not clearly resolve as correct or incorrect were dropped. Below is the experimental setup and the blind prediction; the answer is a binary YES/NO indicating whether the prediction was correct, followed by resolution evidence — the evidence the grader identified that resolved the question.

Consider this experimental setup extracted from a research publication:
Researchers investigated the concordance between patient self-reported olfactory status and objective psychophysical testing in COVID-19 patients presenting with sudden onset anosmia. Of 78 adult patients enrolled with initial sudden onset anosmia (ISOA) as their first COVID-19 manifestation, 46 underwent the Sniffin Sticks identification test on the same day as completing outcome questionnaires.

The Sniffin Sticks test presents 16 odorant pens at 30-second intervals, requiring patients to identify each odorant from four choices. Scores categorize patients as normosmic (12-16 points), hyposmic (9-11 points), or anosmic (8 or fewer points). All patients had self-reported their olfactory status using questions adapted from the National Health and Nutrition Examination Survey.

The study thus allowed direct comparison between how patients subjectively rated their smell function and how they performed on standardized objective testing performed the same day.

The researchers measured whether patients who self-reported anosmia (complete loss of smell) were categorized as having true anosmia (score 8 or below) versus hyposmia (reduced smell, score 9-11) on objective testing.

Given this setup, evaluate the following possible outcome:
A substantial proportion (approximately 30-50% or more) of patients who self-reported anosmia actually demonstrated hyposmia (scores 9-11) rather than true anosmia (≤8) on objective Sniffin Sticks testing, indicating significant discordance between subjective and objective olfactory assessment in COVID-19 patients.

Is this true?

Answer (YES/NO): NO